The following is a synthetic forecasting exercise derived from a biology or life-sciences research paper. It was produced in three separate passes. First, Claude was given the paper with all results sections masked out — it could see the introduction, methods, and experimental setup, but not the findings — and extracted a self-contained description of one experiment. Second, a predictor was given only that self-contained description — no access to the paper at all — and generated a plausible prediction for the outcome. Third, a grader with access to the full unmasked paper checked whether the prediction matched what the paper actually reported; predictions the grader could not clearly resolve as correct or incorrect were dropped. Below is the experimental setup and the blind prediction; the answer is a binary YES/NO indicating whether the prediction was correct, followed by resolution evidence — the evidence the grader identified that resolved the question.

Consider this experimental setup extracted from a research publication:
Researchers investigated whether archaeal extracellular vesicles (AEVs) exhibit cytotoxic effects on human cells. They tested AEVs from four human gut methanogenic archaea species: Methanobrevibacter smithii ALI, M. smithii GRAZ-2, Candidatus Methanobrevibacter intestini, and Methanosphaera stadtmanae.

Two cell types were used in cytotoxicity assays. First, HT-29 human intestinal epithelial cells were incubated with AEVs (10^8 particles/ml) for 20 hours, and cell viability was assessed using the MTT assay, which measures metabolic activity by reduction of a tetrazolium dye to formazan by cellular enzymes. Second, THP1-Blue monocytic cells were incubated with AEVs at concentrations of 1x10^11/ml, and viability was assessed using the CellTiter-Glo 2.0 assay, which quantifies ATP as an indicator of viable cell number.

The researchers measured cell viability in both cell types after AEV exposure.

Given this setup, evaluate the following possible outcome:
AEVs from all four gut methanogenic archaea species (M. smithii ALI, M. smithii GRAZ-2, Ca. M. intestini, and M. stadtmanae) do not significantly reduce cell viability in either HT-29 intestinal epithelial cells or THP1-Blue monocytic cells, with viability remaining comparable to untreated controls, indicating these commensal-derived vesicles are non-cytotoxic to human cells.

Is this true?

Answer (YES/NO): YES